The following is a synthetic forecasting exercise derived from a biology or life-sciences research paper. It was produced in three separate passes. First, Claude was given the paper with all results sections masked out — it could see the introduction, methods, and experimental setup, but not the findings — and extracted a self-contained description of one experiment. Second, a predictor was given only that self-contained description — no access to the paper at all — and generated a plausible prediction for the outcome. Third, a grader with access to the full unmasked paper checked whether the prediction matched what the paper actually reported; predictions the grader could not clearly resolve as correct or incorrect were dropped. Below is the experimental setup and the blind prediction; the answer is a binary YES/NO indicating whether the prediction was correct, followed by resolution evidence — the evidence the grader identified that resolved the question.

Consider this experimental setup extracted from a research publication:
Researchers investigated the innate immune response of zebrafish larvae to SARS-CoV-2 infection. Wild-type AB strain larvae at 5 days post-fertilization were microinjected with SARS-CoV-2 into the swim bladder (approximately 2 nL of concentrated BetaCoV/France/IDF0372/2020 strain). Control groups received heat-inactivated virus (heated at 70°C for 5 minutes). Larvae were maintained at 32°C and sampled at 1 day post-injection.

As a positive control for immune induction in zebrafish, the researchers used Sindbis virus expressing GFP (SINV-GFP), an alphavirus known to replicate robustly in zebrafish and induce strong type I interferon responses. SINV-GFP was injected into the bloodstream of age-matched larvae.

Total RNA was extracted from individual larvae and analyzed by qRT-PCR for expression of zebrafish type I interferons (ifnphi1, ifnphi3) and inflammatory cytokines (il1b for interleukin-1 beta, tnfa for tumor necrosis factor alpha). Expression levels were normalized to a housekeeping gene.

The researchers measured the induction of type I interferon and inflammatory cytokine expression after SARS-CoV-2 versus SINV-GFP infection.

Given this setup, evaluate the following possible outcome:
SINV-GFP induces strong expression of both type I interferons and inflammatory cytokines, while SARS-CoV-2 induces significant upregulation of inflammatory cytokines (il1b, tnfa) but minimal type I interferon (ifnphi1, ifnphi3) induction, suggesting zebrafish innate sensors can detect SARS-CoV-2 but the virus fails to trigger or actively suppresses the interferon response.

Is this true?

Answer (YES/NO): NO